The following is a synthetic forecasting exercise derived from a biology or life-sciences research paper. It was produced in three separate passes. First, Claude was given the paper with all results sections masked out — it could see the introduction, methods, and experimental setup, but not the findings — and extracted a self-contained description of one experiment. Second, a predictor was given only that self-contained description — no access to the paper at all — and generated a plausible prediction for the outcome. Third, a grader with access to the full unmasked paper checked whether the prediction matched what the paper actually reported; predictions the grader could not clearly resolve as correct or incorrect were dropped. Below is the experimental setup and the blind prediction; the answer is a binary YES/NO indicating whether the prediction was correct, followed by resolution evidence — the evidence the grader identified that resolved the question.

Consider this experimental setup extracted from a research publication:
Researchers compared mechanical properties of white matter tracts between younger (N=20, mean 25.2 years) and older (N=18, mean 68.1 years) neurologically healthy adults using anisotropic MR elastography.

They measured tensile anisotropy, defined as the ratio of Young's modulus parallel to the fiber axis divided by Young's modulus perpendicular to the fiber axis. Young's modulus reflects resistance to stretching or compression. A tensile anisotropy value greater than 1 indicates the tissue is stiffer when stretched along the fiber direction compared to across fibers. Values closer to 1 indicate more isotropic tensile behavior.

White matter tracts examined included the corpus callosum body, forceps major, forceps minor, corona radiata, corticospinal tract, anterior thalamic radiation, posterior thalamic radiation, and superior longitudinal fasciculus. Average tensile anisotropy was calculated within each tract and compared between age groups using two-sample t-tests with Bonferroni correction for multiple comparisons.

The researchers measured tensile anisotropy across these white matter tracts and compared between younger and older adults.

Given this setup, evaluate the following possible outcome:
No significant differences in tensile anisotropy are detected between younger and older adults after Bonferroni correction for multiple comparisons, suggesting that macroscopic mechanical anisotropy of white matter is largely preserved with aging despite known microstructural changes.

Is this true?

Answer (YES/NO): NO